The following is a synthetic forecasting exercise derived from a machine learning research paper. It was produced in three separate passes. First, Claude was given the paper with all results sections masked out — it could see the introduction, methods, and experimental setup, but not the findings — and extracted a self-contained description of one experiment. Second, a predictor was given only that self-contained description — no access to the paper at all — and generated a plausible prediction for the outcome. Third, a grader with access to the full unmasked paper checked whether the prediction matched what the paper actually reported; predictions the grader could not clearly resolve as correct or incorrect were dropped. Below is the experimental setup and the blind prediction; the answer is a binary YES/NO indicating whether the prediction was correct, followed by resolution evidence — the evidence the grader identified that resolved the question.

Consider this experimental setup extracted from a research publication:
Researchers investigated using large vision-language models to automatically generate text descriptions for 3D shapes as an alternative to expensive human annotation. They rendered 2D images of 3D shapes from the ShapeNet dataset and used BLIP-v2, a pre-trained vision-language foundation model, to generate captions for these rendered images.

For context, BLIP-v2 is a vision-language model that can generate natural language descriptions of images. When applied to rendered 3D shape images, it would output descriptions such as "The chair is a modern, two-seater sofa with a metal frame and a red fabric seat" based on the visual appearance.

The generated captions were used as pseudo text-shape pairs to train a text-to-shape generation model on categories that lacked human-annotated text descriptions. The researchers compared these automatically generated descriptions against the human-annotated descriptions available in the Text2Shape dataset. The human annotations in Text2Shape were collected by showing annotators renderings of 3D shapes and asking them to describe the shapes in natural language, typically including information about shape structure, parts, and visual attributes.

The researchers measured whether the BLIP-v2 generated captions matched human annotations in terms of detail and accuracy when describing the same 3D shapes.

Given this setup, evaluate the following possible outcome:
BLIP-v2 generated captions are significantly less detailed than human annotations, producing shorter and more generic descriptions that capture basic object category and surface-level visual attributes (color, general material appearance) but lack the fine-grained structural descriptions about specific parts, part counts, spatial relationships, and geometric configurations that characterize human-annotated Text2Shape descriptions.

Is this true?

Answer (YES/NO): NO